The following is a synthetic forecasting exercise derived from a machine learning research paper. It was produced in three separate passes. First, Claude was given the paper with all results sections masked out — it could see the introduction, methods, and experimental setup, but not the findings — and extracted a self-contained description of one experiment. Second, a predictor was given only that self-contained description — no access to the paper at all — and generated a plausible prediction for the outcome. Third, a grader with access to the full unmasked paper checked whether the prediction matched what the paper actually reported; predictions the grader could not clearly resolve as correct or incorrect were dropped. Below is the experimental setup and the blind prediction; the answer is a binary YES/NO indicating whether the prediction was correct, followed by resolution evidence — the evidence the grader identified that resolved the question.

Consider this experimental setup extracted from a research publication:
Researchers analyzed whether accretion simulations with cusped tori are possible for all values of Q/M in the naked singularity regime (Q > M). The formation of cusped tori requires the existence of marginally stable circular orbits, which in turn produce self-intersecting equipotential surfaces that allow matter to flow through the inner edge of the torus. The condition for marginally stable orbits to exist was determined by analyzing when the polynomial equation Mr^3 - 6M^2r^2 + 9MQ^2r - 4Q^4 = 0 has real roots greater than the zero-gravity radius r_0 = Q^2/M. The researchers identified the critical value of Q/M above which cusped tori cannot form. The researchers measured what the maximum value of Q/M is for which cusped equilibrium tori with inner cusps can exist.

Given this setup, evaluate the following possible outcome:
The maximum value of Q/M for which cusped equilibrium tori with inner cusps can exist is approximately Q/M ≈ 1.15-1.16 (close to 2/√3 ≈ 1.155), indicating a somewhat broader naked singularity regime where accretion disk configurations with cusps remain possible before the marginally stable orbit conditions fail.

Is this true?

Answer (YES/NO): NO